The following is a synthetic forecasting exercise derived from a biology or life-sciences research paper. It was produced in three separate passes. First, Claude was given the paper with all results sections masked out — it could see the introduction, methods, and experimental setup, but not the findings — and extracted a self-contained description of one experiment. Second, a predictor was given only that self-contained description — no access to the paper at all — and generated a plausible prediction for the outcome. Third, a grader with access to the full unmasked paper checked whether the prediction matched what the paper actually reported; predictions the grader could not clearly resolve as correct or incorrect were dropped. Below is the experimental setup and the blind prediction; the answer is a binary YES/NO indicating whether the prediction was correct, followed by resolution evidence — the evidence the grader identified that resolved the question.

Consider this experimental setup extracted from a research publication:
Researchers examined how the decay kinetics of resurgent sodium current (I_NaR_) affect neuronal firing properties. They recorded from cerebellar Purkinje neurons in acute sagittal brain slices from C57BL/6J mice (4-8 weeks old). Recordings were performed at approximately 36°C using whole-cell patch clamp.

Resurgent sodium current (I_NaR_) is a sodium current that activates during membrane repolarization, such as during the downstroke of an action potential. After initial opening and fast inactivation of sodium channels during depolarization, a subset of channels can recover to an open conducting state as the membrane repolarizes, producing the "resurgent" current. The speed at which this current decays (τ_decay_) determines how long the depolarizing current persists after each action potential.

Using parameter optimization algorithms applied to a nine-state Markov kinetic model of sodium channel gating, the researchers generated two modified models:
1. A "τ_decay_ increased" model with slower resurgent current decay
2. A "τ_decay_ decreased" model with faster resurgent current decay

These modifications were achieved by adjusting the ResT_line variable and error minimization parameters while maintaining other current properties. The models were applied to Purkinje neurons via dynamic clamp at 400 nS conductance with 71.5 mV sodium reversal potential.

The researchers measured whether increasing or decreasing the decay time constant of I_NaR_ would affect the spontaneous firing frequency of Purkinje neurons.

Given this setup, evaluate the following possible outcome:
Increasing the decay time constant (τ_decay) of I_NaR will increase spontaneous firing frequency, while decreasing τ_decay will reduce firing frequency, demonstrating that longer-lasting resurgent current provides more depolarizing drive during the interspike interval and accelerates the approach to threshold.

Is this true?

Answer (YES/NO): NO